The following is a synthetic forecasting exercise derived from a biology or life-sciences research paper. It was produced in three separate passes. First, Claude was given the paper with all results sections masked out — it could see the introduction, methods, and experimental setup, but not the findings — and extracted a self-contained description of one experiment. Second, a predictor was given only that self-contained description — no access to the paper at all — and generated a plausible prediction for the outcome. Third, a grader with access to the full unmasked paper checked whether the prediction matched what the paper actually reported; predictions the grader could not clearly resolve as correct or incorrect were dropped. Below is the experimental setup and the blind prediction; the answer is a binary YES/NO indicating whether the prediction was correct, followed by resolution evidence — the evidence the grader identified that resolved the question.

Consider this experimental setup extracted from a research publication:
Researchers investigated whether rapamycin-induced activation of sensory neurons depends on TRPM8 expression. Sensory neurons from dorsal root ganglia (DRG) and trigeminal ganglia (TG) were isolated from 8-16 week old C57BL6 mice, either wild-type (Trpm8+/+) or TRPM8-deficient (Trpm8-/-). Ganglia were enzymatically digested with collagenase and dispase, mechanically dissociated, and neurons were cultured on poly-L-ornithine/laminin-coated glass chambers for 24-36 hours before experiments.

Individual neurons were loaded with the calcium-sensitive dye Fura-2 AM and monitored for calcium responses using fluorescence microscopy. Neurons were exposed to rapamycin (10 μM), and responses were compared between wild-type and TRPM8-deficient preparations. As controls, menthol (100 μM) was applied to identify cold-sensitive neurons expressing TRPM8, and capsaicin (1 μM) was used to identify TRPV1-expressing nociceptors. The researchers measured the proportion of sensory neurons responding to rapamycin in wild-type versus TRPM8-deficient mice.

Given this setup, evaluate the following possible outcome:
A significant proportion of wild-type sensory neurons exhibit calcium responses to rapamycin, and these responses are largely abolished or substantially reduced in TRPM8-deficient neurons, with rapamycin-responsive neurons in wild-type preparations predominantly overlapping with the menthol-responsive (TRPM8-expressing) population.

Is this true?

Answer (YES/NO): YES